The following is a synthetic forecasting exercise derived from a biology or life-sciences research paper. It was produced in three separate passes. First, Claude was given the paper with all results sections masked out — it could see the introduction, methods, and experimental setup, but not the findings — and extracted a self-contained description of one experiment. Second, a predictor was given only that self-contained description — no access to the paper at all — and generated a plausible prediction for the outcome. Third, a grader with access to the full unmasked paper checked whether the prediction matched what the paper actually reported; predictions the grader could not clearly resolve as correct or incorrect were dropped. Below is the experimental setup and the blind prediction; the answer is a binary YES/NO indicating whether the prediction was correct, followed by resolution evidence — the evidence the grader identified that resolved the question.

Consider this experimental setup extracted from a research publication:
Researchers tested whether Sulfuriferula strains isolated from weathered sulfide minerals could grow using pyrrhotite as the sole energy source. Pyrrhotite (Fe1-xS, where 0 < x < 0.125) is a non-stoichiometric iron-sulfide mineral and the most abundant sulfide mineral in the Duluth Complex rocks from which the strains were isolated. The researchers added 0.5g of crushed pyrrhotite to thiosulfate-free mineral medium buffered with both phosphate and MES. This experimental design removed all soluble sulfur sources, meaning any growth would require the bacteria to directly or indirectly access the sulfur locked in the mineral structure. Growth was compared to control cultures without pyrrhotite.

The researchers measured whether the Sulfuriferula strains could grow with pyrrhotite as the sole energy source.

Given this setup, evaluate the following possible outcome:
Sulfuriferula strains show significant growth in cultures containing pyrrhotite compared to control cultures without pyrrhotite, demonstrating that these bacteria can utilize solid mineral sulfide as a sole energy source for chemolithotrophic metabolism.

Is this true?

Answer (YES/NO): YES